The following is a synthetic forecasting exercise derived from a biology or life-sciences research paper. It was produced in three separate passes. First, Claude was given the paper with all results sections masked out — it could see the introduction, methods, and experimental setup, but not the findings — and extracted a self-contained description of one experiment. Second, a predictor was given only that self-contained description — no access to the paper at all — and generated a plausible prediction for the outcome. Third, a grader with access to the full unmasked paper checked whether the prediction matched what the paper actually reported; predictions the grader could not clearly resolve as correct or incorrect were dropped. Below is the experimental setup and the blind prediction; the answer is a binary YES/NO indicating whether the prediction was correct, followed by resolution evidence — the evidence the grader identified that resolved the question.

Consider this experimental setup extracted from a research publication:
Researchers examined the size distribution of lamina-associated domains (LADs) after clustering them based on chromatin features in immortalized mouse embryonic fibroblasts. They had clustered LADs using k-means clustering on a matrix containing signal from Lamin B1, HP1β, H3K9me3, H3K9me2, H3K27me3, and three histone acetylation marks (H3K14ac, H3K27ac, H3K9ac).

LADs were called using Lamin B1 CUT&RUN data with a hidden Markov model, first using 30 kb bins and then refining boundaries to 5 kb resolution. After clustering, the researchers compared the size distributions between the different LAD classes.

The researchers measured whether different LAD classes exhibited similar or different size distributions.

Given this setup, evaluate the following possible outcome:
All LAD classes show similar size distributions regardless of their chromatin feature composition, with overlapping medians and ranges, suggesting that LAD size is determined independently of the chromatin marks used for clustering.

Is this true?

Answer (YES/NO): NO